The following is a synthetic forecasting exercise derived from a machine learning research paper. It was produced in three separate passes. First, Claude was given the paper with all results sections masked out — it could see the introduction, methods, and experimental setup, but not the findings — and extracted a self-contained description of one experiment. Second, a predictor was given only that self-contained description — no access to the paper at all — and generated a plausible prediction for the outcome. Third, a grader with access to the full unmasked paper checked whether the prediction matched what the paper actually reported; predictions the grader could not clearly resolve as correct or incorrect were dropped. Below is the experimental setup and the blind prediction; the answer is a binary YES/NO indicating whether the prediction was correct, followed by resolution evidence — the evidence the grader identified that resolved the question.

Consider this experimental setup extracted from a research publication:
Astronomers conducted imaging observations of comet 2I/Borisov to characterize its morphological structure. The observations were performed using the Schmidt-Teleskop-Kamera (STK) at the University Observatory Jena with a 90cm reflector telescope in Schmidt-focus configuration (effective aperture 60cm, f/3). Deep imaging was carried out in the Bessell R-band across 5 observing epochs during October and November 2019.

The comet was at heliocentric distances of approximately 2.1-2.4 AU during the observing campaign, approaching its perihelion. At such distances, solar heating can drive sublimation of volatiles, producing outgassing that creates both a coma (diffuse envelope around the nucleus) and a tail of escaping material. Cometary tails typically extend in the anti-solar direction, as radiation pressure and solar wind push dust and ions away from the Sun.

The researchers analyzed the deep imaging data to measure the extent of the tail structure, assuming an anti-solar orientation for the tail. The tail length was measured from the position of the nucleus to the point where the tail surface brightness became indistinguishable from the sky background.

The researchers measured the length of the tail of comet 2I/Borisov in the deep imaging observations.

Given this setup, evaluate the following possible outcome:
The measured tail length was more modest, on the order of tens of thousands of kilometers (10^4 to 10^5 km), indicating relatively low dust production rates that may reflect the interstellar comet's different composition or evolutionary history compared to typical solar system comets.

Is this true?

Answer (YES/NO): NO